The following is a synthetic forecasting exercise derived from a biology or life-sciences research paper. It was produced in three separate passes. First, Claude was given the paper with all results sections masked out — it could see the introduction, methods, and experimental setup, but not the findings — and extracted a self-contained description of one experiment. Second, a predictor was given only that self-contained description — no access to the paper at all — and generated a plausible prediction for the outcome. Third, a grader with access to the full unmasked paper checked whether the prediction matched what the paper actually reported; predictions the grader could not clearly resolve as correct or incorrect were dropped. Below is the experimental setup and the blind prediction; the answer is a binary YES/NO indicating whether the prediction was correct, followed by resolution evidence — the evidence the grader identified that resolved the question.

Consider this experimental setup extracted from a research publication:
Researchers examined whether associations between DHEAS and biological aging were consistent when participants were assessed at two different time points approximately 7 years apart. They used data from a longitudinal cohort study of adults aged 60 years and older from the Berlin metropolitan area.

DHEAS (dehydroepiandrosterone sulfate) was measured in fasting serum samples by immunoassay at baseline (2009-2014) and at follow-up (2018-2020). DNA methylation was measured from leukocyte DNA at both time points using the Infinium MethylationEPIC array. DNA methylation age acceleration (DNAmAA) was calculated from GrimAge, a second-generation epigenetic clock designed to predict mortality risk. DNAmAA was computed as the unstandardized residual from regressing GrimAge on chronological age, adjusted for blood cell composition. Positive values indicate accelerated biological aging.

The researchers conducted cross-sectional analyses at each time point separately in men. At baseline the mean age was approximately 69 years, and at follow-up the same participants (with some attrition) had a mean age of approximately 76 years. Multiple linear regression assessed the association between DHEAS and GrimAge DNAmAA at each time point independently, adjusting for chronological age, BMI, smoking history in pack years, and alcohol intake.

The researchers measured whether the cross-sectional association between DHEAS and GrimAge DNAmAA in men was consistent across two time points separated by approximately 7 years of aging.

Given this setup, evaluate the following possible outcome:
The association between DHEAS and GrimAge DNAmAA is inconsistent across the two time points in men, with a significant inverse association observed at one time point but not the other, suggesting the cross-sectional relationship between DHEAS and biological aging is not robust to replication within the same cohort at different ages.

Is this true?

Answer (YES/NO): NO